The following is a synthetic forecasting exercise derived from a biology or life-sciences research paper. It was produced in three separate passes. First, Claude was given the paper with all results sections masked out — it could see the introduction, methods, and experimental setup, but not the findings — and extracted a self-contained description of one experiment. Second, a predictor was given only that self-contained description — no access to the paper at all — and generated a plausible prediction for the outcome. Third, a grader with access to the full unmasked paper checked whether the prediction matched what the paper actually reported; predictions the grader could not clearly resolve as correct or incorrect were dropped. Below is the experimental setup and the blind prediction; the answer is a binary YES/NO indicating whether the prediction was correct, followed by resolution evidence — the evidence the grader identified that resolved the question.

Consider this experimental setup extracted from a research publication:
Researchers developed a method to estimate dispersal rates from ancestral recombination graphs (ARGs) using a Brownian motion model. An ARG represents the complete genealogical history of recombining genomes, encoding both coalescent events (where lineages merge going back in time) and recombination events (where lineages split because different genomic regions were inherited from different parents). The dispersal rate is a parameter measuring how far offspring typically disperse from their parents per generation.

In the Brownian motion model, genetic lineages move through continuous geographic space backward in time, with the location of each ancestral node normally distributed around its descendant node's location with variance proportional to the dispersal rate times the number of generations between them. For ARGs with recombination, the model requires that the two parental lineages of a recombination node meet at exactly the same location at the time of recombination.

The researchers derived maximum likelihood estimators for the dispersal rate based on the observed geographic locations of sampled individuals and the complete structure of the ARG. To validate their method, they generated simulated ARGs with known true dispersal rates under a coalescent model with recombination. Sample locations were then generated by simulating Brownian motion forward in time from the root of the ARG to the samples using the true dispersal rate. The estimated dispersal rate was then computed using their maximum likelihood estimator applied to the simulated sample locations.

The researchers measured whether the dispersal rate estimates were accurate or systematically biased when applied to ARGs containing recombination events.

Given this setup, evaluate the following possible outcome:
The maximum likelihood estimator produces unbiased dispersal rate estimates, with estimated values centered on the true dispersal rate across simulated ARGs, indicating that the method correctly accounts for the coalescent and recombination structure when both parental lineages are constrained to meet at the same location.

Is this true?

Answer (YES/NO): NO